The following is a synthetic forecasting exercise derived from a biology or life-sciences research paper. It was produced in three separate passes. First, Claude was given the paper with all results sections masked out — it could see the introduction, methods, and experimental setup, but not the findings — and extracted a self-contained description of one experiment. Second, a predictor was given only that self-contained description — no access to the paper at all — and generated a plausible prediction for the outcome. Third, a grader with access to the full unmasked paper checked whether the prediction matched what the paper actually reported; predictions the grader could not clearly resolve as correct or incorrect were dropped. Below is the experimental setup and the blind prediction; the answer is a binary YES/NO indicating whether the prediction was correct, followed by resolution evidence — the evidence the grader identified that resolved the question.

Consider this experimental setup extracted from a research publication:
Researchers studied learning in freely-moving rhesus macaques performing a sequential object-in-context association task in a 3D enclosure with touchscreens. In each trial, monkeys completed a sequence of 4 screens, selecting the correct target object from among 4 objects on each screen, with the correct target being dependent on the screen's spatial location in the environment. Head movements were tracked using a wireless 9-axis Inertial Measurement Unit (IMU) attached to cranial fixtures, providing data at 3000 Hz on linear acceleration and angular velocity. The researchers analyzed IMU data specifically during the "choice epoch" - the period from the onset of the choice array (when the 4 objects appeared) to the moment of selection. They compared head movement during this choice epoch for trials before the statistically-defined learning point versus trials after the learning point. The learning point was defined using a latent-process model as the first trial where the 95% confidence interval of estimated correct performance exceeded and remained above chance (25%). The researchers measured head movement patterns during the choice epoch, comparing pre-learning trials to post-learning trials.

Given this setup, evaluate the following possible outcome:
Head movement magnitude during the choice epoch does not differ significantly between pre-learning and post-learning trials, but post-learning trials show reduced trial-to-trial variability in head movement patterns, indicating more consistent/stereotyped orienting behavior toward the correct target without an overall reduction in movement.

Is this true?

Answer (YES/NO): NO